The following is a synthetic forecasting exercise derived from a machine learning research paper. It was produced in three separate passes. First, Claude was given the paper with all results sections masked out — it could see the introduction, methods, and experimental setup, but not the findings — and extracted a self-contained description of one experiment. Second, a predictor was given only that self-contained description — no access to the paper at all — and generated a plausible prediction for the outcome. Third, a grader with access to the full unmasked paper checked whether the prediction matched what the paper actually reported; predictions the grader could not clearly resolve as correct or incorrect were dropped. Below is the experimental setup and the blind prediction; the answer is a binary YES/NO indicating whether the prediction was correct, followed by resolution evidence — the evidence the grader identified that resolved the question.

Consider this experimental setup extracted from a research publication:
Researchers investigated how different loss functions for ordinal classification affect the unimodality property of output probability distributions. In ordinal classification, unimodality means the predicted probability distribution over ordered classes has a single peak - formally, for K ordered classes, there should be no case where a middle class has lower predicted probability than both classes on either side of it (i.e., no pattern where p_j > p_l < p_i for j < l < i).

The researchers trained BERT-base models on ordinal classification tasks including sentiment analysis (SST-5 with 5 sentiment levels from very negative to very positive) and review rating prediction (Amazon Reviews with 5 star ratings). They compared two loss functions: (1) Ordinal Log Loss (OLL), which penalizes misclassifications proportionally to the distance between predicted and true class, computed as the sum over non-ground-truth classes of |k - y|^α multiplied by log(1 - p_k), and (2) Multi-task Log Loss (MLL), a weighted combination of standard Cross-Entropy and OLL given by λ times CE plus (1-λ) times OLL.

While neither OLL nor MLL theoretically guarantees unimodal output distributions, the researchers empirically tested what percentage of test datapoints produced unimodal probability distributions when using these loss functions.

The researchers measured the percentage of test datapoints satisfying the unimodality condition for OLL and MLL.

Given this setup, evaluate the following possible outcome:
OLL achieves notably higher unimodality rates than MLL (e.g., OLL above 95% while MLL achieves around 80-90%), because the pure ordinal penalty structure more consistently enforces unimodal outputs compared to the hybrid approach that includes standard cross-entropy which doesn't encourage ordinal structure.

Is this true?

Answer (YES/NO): NO